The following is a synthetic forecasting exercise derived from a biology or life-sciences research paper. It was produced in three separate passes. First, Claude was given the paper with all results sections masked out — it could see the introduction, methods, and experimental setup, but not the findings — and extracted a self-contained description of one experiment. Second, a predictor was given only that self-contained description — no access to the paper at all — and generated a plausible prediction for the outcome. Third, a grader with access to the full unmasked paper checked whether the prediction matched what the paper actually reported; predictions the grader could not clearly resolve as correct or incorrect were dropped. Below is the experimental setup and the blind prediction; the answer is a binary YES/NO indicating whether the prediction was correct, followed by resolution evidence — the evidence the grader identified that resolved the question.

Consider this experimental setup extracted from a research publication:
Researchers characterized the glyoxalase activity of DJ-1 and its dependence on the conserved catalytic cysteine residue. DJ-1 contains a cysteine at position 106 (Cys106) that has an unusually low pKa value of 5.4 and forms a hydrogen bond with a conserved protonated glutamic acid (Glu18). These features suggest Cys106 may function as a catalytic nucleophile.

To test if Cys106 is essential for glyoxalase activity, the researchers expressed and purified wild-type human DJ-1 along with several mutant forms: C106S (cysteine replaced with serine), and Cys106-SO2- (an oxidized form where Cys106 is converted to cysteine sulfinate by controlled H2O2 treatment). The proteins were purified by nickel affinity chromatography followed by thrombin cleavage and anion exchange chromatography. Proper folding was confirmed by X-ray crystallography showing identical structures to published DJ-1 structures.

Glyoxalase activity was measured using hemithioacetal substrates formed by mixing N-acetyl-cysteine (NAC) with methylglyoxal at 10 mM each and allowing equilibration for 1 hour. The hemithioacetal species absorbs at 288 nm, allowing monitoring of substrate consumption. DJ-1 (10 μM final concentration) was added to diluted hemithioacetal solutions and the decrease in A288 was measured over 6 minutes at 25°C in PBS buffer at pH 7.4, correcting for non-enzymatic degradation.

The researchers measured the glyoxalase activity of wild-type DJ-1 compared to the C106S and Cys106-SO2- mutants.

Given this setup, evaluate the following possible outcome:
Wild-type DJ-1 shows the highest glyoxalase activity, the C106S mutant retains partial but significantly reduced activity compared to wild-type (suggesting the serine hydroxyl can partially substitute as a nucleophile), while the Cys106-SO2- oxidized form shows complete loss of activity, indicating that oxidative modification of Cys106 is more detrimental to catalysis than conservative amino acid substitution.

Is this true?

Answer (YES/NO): NO